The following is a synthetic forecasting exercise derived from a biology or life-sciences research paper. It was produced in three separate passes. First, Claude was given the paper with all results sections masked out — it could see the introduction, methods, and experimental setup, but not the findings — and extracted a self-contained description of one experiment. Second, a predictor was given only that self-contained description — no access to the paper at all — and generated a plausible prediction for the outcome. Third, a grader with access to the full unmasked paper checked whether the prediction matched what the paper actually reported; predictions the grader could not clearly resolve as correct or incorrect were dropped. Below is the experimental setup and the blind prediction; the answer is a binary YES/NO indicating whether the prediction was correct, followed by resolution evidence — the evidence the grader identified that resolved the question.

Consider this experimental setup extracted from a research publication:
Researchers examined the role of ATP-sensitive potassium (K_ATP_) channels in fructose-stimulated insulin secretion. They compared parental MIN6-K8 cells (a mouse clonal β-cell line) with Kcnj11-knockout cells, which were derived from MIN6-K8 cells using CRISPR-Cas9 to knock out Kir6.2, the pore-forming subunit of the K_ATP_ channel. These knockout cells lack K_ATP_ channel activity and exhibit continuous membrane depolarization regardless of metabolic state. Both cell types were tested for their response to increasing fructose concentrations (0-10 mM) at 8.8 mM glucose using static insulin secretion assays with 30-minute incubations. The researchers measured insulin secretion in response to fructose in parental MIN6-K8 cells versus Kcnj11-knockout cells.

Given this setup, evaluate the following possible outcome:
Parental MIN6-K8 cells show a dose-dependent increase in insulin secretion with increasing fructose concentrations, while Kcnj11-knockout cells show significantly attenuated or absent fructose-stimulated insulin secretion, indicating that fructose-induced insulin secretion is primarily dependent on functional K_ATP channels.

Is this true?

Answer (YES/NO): YES